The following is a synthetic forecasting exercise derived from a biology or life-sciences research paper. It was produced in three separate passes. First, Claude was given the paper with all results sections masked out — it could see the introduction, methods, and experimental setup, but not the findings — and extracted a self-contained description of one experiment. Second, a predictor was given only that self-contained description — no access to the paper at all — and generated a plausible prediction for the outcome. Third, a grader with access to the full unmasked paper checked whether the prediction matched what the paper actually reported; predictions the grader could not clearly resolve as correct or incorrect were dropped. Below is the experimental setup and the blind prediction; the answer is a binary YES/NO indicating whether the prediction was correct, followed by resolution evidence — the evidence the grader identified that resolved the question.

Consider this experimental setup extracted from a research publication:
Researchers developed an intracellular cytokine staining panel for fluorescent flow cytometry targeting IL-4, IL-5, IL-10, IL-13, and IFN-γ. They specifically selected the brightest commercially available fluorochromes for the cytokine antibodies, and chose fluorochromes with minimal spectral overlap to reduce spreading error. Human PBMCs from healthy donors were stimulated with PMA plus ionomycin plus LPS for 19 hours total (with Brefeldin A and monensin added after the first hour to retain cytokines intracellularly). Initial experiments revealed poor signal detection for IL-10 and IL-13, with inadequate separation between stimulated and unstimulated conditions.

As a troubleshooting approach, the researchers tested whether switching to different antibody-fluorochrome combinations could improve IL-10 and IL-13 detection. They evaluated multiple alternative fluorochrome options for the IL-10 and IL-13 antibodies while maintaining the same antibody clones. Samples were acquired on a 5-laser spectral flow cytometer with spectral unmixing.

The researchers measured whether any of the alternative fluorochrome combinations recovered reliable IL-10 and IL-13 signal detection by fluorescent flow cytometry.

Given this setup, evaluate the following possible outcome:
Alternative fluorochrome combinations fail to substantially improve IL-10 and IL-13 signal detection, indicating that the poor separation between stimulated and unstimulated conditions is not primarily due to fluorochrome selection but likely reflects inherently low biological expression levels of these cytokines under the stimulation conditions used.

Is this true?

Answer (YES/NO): NO